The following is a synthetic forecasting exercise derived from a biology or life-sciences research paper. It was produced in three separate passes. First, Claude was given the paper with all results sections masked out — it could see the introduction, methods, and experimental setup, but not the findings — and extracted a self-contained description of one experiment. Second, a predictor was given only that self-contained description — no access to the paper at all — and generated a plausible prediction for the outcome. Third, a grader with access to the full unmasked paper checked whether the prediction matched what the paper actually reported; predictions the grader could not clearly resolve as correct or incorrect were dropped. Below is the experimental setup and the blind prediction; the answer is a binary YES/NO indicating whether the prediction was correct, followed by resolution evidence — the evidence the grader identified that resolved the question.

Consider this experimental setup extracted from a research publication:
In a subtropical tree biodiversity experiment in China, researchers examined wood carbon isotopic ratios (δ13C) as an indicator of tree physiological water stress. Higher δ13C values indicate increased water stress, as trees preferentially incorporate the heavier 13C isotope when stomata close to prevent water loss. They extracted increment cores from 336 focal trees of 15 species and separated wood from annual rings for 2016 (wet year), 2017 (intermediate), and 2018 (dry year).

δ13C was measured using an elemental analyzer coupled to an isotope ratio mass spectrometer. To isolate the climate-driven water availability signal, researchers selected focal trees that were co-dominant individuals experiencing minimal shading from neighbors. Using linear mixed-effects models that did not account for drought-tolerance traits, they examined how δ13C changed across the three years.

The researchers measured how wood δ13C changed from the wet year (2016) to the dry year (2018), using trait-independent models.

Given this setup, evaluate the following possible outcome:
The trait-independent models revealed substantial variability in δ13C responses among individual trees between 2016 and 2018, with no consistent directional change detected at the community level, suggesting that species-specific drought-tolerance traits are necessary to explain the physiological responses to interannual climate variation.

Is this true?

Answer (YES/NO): NO